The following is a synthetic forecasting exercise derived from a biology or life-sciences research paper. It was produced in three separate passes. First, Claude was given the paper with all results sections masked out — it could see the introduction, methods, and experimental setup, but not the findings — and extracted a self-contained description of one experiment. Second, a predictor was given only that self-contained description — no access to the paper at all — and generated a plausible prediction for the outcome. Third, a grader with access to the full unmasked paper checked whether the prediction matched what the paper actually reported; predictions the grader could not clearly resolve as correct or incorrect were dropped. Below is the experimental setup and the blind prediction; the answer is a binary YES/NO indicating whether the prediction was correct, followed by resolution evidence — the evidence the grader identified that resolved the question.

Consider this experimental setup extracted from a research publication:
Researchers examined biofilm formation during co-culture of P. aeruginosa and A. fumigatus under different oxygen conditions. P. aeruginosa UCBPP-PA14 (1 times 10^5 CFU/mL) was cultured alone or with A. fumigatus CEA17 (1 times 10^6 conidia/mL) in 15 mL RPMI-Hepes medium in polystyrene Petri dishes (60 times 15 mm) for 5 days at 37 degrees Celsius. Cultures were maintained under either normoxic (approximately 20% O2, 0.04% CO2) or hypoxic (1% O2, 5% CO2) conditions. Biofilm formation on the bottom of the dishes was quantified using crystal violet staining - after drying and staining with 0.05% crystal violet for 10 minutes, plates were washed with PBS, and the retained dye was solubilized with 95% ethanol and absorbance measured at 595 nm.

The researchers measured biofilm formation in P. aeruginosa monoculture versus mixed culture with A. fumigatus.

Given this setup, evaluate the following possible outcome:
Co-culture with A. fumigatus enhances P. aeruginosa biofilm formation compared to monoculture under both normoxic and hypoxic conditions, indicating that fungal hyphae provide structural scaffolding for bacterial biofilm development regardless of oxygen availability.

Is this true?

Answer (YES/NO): NO